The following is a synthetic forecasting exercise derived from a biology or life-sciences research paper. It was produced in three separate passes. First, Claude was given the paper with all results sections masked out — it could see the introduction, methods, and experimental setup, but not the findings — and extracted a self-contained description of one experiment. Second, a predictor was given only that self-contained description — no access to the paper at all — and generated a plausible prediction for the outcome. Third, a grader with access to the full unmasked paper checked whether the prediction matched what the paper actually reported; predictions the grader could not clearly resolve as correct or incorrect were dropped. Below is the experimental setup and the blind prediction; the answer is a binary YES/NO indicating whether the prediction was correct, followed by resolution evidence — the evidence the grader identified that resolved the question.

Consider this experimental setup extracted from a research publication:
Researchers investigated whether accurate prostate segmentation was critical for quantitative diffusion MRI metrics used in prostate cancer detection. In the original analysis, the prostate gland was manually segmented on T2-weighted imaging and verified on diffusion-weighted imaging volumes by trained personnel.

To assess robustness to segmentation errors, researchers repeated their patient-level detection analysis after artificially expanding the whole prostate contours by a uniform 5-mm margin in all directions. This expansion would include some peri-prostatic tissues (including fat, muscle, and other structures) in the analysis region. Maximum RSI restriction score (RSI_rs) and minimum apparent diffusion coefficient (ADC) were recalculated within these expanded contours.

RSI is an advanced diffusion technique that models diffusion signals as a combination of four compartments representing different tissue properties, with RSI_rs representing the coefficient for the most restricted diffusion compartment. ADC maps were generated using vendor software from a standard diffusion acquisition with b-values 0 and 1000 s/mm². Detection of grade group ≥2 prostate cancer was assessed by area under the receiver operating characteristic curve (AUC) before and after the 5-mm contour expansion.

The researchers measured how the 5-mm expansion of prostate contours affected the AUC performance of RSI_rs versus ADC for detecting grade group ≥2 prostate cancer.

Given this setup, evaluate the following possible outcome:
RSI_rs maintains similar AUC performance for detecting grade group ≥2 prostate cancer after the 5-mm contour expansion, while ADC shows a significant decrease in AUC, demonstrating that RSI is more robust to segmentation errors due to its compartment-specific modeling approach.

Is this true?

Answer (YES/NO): NO